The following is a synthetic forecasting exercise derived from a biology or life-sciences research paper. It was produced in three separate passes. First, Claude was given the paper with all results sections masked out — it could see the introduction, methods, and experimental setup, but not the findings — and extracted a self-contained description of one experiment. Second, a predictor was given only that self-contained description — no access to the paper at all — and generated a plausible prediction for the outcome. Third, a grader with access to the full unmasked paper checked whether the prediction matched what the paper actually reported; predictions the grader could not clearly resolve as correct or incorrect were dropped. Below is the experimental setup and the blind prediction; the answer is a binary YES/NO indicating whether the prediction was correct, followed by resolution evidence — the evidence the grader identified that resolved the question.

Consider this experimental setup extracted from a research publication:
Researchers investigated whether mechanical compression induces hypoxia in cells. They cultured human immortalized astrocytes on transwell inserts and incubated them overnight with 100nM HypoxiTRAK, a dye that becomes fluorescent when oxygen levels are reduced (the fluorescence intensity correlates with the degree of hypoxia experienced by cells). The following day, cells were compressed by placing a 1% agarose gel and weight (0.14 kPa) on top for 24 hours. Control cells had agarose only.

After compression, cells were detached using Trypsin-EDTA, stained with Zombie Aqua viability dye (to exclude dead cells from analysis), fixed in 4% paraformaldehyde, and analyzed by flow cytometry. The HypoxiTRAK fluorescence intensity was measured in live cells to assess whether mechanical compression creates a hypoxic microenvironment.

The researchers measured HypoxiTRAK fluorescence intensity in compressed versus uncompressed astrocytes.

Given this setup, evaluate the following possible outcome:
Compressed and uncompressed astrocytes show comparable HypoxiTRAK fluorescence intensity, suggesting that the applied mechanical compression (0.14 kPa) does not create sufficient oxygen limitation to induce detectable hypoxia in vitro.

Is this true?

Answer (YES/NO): YES